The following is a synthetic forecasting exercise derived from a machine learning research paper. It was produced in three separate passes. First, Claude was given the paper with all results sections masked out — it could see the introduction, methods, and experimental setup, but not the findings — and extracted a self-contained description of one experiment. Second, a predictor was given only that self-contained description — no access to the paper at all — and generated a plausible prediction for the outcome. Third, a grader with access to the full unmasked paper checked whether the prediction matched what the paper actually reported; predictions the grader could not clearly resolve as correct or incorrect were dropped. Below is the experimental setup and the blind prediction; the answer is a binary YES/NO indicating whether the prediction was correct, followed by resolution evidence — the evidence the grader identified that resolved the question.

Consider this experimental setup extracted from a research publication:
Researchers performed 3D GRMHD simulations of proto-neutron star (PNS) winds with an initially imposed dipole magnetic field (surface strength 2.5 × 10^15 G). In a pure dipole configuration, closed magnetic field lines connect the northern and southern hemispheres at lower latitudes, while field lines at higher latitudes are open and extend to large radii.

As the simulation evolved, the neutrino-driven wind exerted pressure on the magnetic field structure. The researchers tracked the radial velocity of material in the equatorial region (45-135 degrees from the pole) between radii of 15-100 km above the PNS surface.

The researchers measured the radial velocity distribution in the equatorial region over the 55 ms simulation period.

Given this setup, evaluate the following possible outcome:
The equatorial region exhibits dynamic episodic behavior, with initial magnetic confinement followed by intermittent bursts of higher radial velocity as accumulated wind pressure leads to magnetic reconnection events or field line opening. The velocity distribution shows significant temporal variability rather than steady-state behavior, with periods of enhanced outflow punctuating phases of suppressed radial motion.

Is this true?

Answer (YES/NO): NO